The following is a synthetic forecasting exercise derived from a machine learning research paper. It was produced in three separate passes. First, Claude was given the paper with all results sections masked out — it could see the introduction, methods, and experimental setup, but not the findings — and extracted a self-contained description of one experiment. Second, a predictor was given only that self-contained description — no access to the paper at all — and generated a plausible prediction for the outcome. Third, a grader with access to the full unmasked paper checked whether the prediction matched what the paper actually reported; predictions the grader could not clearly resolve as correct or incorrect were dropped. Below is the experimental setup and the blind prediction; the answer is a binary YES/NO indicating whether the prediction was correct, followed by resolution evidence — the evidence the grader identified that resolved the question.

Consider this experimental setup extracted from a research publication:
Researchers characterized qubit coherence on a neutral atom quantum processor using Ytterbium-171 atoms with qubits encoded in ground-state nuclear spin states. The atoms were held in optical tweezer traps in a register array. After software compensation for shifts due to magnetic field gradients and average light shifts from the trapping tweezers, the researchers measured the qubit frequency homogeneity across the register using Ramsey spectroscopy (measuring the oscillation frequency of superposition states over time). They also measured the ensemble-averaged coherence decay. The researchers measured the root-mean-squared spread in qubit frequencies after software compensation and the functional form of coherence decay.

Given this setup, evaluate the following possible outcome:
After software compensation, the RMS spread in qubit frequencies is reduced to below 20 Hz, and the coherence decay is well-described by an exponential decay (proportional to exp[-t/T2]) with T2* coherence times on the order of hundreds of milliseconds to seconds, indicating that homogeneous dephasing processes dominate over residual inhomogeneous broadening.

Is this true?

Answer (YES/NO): NO